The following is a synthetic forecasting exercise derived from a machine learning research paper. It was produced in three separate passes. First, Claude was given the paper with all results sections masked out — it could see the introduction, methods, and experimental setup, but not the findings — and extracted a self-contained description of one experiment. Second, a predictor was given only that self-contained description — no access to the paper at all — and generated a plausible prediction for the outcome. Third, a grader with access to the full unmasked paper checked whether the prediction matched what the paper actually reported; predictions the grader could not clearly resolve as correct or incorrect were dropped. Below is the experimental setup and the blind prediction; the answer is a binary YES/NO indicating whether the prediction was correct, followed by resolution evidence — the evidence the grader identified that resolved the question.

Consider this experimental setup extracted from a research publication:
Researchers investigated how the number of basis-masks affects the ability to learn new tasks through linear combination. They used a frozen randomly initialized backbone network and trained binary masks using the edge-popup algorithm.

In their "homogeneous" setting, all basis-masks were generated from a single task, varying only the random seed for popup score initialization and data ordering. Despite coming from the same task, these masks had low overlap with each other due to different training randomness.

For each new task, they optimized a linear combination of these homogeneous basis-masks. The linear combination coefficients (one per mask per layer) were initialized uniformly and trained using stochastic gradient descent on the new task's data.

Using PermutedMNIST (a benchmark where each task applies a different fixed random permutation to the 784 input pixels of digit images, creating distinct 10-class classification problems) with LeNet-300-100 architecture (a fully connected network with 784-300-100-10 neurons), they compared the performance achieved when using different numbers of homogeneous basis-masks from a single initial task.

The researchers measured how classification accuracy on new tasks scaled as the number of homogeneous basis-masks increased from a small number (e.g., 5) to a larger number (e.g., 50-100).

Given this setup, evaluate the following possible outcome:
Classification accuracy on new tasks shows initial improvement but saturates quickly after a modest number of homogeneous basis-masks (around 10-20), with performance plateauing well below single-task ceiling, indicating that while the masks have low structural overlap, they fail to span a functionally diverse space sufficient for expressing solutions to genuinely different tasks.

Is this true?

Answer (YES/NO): NO